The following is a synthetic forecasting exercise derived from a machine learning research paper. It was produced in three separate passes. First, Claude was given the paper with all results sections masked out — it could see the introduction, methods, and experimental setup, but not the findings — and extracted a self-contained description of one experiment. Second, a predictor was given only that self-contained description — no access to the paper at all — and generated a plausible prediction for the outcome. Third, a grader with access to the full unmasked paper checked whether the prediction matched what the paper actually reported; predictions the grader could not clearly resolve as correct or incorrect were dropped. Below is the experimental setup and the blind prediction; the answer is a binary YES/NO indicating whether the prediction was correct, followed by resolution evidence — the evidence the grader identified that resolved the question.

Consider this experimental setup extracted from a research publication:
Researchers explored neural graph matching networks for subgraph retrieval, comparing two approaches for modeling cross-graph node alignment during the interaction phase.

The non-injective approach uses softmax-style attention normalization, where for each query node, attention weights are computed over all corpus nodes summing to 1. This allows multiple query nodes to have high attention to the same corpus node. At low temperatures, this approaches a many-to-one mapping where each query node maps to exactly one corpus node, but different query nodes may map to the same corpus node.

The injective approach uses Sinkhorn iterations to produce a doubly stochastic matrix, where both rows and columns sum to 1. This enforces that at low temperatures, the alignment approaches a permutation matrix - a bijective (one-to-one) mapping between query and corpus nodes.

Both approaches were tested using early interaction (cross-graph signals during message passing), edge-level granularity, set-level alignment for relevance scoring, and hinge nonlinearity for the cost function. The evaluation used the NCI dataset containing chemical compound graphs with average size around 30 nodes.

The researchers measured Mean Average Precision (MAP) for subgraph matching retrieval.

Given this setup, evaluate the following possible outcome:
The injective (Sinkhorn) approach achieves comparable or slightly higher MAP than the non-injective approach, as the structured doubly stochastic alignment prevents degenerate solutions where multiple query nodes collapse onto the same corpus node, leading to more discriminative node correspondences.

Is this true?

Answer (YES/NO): YES